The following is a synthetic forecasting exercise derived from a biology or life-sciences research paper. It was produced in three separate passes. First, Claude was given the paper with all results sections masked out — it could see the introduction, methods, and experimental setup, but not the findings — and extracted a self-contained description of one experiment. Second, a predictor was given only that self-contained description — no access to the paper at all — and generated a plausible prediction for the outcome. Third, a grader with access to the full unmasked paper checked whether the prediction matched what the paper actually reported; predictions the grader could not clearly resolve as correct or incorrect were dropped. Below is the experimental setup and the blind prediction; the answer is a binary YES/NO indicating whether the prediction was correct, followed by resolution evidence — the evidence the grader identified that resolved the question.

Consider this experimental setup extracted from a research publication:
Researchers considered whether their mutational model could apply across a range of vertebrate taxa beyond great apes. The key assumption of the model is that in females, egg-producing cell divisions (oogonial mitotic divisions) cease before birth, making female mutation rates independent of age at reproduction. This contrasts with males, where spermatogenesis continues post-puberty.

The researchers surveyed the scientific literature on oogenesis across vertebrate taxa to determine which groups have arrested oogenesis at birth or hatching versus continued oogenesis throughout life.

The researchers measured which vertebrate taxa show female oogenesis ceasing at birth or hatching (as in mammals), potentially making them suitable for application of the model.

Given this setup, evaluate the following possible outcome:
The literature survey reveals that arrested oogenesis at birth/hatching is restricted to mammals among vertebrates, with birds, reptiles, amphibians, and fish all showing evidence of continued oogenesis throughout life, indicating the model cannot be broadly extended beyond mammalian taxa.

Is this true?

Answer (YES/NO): NO